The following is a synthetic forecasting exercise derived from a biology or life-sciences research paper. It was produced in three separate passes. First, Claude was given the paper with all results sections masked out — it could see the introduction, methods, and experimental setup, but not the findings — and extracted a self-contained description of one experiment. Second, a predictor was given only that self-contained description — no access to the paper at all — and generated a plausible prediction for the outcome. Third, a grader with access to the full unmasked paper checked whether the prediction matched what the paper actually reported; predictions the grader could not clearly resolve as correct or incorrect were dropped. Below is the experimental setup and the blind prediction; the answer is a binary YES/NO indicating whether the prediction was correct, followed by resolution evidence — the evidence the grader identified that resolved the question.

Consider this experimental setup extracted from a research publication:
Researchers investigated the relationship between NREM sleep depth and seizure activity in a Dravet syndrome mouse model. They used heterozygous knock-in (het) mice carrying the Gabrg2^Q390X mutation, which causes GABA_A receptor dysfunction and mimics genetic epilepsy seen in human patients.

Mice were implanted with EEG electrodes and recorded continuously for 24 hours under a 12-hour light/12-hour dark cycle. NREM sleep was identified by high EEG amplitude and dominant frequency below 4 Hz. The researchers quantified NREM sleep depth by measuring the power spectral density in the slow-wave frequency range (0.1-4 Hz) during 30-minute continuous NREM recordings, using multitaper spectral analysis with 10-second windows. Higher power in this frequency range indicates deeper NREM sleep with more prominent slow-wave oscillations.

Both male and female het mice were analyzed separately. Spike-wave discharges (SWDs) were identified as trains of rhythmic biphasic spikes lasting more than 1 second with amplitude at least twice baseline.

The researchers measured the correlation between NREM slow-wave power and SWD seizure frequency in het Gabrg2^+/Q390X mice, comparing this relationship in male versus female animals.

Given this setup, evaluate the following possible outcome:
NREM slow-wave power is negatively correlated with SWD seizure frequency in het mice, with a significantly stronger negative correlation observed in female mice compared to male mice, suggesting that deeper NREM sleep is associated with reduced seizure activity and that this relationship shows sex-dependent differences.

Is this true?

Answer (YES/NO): NO